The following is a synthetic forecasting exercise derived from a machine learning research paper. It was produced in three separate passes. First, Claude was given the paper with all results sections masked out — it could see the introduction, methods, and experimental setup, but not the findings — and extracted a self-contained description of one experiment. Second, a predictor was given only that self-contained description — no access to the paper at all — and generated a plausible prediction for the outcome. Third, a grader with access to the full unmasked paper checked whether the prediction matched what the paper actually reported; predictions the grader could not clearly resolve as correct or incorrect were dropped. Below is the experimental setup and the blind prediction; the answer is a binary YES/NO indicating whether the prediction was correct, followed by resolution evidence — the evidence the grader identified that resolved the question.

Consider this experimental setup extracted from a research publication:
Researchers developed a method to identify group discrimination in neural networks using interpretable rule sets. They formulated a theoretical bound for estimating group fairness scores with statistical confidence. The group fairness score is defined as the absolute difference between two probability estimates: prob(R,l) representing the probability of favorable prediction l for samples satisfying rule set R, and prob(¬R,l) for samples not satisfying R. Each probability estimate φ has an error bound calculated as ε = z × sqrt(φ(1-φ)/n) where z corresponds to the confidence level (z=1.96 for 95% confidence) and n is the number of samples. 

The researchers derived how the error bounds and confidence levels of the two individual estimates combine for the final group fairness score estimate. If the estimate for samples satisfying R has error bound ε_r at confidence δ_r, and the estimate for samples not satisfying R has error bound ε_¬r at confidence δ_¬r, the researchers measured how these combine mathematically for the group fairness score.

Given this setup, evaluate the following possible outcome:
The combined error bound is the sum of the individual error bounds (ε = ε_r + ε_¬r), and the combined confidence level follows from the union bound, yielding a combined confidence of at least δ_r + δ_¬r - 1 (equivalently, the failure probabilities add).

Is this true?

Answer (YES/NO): NO